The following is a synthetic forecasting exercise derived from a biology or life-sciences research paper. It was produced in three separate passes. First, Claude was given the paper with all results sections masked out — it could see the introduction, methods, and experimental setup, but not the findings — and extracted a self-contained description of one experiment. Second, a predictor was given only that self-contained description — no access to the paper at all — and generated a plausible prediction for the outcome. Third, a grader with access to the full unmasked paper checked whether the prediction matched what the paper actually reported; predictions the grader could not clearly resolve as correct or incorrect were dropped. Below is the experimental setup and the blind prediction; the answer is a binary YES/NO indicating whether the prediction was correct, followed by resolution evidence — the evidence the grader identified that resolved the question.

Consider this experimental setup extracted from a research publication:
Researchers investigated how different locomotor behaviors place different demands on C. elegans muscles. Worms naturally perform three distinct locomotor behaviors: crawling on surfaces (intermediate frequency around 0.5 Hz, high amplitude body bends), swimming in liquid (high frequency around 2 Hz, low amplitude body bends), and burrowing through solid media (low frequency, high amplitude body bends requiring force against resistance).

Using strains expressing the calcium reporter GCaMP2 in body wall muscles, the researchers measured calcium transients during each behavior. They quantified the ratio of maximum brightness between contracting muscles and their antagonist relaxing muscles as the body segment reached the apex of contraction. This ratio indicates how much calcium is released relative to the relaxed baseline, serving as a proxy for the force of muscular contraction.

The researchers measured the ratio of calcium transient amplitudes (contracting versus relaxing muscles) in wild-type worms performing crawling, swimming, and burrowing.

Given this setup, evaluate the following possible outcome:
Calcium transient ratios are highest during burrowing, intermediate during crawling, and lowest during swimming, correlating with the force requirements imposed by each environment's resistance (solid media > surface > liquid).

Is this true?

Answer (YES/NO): NO